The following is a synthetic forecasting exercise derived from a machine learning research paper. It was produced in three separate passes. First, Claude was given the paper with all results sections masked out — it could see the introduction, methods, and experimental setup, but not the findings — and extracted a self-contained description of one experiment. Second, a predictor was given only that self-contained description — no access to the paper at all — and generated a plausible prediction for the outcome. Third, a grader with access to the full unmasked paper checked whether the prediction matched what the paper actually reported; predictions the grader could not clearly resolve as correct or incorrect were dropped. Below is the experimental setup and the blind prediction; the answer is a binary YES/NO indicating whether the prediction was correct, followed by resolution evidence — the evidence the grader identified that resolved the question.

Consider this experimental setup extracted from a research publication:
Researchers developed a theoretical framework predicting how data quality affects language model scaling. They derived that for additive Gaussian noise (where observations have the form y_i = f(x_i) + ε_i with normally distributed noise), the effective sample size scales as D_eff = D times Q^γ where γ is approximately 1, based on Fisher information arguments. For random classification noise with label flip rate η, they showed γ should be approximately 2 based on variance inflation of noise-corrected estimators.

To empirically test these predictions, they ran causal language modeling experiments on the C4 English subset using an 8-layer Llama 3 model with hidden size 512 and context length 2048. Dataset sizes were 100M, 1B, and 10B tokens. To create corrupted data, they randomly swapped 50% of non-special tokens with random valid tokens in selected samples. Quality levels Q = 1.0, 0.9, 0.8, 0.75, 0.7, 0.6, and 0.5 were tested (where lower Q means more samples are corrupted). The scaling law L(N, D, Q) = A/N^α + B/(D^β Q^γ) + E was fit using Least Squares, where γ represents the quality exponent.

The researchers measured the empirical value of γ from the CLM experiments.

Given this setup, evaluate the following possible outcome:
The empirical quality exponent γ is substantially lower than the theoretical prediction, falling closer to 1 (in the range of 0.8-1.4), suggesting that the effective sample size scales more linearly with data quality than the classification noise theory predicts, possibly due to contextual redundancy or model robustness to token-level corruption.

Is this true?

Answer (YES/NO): NO